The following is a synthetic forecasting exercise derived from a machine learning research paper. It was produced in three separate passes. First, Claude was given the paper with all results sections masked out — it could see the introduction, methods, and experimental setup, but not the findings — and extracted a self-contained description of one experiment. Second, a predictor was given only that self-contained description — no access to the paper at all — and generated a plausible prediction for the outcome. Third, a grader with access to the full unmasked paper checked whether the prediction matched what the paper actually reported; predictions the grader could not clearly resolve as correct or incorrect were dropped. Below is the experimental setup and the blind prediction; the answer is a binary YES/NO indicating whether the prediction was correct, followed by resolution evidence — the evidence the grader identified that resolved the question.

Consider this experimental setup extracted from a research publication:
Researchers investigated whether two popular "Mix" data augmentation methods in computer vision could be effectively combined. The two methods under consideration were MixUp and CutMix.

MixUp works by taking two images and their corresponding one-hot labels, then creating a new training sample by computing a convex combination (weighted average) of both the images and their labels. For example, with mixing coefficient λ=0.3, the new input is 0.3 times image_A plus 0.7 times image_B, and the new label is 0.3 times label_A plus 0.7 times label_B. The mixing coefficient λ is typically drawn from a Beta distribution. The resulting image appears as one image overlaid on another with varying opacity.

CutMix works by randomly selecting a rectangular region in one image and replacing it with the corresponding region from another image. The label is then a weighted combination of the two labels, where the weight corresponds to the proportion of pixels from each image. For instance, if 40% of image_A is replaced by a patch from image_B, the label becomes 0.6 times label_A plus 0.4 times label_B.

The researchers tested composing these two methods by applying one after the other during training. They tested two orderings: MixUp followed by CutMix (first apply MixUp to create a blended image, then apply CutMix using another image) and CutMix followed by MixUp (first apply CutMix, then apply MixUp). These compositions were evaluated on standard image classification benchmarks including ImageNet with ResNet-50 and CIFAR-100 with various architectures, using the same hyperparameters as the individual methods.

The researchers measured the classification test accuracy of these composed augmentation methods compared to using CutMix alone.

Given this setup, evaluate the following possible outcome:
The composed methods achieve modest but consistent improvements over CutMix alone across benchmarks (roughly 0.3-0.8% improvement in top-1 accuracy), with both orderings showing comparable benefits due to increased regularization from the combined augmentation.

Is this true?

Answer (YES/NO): NO